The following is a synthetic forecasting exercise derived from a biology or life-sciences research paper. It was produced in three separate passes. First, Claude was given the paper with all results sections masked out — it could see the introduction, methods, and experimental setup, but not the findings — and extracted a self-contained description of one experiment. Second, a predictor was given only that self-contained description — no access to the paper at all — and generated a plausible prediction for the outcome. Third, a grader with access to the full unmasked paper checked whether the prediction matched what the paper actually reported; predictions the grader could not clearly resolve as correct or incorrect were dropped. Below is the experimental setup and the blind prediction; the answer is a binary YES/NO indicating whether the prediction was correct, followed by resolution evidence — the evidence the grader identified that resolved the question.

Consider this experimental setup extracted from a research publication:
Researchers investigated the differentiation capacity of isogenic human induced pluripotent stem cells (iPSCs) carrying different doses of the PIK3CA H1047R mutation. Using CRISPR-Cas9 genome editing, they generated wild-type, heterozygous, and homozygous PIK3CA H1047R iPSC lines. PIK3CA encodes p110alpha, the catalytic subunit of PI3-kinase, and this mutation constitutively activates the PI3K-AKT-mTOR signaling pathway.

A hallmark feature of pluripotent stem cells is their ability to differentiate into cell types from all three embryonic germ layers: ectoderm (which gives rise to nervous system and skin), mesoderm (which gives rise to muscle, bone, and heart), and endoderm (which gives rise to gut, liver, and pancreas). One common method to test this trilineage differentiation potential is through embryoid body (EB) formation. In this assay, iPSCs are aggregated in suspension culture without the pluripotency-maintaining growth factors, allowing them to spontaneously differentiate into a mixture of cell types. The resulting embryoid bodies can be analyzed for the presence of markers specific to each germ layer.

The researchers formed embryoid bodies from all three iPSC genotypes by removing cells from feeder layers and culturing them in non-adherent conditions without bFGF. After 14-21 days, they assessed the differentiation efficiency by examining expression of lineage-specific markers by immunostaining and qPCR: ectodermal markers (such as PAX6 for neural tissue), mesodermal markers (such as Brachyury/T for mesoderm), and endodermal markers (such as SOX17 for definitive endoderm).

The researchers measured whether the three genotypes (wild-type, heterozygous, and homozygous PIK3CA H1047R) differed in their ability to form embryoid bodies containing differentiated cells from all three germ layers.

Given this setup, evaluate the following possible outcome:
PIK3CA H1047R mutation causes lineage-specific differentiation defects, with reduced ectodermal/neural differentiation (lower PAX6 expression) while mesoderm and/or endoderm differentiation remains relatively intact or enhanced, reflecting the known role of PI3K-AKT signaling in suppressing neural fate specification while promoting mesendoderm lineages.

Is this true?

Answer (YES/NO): NO